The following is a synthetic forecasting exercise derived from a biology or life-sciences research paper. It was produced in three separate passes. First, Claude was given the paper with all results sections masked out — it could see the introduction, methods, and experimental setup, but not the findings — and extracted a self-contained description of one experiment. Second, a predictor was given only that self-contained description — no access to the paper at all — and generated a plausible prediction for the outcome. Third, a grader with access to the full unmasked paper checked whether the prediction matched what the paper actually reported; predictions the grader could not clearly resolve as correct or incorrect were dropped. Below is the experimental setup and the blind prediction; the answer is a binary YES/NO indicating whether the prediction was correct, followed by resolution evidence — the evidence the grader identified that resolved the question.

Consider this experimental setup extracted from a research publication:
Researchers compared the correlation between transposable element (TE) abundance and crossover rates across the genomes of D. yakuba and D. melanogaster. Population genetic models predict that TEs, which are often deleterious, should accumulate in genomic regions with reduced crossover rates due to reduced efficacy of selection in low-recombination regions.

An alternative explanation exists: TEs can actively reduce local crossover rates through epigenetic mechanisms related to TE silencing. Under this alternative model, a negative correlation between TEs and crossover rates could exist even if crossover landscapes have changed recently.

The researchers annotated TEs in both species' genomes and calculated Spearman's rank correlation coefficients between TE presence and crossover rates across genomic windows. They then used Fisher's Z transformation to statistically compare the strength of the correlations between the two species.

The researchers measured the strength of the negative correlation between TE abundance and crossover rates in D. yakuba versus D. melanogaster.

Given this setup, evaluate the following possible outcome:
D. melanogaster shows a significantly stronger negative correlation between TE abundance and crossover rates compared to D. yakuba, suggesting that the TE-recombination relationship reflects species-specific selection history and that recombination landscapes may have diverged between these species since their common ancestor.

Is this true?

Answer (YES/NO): NO